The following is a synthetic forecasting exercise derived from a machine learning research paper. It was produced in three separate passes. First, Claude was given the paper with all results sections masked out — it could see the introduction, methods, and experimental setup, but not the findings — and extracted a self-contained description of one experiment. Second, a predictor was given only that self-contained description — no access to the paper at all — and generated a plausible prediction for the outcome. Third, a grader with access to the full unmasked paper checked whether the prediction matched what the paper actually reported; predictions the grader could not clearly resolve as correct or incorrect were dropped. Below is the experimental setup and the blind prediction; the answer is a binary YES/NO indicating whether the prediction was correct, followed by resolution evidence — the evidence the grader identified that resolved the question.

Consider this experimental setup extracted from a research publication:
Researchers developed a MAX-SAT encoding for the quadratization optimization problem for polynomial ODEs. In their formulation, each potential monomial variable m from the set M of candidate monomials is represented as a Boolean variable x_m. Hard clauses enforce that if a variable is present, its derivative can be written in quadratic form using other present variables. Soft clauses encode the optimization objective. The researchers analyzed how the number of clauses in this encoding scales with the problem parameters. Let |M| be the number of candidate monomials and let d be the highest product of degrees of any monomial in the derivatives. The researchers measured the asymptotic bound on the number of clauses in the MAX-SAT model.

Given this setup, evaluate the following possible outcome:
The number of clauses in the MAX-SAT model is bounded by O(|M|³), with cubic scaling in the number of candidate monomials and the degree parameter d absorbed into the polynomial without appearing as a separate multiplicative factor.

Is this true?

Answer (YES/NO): NO